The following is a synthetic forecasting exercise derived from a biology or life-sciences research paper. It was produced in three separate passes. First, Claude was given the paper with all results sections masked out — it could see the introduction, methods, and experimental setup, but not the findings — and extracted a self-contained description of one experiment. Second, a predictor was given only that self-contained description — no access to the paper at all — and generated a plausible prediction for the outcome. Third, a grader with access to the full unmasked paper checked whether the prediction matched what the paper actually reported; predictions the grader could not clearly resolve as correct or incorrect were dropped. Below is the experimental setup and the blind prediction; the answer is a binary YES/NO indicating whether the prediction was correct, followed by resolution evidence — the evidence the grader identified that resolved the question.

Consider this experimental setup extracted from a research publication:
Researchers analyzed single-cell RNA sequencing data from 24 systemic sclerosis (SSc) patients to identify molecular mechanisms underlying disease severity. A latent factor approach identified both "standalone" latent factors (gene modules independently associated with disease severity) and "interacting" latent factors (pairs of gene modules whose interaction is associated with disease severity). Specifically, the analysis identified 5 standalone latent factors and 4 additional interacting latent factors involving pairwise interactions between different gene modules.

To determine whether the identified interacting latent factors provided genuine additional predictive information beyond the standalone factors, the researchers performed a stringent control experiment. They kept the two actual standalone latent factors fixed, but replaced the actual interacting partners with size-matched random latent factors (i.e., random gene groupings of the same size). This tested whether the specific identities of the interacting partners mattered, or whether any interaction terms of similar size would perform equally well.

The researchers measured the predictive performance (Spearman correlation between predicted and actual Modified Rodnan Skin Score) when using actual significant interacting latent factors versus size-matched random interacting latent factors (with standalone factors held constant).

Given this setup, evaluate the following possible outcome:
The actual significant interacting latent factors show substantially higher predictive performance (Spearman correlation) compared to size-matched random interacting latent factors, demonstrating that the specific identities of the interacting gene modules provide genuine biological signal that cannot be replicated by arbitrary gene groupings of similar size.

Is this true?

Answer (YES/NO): YES